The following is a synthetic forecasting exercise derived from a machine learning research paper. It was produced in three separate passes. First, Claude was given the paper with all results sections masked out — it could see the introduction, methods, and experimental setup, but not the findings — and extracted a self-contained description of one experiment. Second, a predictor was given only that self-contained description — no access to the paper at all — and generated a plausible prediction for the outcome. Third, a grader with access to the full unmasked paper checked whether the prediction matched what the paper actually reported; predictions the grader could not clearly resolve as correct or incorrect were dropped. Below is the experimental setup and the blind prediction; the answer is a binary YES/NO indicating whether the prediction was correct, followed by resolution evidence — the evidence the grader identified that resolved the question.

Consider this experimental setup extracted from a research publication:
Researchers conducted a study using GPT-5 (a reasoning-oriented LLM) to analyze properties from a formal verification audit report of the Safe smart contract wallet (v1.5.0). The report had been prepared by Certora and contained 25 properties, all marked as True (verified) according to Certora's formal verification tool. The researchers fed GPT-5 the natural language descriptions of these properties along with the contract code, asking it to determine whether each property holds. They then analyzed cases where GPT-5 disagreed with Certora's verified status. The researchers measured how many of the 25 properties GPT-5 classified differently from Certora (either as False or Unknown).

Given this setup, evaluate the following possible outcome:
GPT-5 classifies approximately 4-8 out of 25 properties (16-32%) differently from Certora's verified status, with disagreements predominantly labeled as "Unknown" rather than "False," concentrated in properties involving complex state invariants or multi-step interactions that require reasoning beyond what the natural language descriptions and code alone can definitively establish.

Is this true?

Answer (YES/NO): NO